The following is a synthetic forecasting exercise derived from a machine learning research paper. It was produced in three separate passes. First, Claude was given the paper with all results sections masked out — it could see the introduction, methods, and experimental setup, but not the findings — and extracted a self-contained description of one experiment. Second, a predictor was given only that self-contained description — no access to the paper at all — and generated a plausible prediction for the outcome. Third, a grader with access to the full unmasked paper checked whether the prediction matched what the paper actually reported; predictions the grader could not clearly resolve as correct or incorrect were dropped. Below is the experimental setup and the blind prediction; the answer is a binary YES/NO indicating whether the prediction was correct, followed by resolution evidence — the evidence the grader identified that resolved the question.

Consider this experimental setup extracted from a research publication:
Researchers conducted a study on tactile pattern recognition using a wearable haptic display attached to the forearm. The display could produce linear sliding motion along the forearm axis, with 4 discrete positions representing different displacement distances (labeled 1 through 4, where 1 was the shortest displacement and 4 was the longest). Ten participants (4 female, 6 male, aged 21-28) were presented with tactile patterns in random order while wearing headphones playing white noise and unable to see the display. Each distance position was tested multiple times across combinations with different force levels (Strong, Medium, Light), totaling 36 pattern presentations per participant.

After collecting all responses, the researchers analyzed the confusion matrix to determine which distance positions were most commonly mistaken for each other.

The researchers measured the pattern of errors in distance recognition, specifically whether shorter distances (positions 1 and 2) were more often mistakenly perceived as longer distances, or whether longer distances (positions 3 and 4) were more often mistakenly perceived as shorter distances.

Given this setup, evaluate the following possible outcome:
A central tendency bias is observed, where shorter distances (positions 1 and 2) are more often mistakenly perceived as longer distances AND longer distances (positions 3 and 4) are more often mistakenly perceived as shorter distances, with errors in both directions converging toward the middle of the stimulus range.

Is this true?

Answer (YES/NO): NO